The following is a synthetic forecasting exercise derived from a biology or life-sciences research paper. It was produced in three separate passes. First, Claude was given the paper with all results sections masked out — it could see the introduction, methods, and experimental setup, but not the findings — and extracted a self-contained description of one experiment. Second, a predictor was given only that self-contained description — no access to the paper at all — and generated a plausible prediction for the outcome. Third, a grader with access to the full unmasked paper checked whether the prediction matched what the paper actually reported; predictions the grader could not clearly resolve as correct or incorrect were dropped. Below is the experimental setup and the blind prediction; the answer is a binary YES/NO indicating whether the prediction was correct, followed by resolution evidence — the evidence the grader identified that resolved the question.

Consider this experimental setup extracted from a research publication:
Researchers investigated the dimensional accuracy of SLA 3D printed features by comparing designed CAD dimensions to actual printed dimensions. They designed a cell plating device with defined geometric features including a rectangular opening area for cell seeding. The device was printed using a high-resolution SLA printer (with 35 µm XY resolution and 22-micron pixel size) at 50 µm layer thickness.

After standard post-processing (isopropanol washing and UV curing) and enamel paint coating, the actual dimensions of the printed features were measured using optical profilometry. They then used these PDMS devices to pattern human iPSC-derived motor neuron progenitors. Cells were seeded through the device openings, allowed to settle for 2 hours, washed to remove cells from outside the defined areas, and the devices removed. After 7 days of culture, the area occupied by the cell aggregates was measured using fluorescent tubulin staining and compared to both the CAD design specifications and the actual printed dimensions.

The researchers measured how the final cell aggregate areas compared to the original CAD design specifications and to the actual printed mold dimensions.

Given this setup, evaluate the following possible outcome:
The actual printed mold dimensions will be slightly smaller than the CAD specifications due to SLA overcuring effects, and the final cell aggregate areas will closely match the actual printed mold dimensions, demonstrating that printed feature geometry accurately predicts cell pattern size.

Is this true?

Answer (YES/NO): NO